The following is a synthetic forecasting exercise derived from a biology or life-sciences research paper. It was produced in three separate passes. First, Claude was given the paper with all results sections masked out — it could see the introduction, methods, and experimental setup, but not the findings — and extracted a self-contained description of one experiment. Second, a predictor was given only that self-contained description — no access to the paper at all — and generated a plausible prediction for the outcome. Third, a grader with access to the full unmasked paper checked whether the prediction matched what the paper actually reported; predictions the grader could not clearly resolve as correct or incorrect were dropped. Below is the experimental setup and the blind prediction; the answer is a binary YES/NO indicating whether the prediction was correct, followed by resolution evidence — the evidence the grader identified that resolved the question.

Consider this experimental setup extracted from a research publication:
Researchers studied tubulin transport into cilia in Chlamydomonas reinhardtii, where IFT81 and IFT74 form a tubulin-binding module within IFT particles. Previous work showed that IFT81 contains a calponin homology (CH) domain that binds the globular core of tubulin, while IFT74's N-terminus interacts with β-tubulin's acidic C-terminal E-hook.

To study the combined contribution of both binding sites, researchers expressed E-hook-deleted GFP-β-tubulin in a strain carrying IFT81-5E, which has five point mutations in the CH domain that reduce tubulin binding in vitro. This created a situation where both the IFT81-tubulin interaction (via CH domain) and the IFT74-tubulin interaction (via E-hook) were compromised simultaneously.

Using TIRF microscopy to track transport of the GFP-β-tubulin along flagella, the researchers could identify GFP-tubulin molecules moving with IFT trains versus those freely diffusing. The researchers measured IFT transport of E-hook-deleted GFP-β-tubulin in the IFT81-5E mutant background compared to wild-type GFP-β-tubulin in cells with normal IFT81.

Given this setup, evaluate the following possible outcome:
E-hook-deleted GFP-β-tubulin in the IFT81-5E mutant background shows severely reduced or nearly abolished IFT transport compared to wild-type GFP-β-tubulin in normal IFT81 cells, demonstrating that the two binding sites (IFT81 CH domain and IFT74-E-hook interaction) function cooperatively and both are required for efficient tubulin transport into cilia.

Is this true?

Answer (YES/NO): YES